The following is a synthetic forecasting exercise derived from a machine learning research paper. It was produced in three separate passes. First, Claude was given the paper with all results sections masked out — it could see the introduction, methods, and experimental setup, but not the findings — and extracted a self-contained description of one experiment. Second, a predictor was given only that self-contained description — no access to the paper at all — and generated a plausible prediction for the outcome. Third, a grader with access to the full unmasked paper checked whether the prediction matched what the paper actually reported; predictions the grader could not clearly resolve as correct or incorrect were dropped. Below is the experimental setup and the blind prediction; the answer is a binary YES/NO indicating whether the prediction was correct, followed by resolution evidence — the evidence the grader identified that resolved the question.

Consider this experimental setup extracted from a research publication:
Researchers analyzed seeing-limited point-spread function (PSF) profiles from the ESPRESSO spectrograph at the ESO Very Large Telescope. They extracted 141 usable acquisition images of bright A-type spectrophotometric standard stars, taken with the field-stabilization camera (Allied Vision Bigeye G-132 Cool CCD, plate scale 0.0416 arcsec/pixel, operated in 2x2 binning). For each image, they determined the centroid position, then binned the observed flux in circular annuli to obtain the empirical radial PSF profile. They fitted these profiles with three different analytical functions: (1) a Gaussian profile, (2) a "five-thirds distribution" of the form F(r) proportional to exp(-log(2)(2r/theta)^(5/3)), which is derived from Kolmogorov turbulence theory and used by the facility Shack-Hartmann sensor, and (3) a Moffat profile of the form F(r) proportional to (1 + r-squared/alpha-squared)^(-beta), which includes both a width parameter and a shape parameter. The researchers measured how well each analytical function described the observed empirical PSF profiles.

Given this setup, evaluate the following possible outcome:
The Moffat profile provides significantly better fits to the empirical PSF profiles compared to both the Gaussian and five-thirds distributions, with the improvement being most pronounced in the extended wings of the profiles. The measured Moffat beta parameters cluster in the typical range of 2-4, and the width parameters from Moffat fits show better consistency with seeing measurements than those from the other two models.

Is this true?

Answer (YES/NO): NO